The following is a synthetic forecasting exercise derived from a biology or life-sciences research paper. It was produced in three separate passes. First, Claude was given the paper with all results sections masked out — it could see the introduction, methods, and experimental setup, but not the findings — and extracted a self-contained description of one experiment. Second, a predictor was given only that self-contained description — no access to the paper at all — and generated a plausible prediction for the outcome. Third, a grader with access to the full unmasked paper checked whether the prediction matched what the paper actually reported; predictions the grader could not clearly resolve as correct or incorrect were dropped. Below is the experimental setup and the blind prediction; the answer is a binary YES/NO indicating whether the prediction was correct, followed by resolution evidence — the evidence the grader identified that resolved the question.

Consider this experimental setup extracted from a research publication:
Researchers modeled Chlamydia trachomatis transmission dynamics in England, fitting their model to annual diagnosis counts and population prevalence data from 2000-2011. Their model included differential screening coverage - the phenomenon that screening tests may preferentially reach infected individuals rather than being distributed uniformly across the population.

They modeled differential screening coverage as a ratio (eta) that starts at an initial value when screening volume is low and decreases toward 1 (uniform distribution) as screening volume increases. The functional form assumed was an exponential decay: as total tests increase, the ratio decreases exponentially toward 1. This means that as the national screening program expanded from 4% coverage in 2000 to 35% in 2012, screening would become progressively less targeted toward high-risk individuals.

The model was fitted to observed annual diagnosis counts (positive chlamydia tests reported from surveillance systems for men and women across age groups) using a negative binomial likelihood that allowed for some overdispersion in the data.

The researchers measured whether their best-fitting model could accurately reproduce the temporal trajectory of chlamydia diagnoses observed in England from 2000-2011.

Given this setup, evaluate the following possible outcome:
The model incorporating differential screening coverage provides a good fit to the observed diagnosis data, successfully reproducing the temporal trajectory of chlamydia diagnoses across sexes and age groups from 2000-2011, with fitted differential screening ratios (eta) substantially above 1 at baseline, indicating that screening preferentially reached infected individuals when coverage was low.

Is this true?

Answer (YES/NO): NO